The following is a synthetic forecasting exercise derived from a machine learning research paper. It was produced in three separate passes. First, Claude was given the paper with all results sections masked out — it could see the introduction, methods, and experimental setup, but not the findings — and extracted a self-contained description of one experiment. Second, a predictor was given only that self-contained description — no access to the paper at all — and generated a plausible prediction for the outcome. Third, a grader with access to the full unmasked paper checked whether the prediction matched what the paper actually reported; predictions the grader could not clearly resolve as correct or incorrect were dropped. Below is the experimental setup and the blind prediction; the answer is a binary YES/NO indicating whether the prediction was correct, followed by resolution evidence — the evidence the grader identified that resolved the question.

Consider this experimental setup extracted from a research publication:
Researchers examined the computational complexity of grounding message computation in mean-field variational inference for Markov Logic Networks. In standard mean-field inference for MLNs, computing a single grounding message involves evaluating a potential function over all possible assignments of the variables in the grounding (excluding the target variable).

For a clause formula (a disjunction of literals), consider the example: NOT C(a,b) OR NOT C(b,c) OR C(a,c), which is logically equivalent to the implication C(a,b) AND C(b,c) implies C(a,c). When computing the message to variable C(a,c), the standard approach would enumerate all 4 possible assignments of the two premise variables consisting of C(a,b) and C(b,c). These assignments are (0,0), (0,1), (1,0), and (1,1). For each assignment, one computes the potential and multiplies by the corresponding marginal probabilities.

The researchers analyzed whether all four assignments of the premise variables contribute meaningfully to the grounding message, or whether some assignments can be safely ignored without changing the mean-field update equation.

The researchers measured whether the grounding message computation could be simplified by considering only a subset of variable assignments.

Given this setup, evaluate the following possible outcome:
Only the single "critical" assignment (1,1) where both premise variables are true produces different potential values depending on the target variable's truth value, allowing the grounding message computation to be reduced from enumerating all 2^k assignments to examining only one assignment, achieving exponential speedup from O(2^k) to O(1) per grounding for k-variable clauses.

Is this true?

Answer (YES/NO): NO